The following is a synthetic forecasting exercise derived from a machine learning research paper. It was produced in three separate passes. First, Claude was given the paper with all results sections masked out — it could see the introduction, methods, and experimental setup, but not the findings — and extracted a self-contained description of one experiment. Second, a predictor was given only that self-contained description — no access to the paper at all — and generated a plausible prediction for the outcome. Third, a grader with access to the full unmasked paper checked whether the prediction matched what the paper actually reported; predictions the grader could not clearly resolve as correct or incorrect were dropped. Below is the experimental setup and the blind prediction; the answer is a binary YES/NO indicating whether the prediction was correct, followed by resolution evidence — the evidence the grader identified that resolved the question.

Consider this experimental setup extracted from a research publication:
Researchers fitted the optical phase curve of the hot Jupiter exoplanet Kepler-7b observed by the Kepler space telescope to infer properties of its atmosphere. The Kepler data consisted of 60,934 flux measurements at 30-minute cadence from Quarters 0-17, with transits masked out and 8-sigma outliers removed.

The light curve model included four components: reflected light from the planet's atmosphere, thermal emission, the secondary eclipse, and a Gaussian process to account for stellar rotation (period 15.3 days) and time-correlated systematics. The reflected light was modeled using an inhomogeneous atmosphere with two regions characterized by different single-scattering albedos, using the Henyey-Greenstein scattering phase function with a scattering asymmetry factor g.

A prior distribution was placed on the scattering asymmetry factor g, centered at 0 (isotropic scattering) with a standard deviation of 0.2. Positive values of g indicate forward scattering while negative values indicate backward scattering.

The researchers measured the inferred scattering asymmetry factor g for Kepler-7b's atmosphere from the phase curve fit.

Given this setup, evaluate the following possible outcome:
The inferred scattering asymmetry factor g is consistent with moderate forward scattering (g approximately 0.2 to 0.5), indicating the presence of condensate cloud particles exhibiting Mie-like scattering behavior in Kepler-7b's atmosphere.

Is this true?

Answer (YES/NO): NO